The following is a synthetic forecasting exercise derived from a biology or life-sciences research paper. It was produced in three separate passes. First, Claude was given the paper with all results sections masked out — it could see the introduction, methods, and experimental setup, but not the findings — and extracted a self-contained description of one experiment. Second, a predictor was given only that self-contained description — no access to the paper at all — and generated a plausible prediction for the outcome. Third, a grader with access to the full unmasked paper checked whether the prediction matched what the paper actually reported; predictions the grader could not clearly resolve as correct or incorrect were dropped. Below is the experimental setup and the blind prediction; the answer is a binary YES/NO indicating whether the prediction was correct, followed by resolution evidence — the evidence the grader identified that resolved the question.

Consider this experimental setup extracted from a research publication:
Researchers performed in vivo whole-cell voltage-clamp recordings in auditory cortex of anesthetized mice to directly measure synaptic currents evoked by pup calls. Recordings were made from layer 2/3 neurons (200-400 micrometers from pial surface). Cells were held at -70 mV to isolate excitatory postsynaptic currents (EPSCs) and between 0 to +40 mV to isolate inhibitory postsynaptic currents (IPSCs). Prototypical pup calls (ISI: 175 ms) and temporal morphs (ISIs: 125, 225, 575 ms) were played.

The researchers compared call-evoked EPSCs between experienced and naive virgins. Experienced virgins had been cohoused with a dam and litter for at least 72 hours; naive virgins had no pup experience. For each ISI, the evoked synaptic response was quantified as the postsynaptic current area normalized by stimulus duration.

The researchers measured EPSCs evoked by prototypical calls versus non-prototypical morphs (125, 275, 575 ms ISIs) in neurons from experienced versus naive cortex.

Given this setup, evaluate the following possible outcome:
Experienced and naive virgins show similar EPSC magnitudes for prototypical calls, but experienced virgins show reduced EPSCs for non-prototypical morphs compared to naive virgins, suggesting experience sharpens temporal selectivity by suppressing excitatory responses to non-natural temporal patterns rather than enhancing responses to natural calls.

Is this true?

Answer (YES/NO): NO